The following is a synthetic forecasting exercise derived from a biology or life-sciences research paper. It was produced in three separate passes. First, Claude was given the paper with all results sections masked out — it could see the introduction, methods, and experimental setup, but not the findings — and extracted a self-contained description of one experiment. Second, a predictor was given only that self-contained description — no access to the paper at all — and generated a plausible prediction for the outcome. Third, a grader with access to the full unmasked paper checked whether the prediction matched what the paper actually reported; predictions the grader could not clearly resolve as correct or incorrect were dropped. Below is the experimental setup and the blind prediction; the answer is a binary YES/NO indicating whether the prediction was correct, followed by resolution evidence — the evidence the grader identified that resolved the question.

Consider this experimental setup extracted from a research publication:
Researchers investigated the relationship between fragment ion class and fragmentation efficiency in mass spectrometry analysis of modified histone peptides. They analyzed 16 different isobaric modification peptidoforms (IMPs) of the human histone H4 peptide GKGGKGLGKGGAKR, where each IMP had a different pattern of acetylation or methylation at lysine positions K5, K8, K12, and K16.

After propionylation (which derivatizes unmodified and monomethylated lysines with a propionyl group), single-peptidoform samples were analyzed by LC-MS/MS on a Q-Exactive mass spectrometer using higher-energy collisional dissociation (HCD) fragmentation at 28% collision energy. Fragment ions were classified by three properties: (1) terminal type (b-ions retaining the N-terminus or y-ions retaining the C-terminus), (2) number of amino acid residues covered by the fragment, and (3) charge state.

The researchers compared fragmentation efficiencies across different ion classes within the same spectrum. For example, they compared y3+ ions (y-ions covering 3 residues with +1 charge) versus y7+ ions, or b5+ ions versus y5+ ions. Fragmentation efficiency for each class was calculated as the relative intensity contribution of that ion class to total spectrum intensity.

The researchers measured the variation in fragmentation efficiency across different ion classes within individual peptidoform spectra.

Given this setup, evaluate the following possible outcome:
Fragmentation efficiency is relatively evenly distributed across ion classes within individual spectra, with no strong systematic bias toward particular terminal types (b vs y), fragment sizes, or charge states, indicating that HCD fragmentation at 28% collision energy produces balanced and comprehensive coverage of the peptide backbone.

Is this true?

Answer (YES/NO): NO